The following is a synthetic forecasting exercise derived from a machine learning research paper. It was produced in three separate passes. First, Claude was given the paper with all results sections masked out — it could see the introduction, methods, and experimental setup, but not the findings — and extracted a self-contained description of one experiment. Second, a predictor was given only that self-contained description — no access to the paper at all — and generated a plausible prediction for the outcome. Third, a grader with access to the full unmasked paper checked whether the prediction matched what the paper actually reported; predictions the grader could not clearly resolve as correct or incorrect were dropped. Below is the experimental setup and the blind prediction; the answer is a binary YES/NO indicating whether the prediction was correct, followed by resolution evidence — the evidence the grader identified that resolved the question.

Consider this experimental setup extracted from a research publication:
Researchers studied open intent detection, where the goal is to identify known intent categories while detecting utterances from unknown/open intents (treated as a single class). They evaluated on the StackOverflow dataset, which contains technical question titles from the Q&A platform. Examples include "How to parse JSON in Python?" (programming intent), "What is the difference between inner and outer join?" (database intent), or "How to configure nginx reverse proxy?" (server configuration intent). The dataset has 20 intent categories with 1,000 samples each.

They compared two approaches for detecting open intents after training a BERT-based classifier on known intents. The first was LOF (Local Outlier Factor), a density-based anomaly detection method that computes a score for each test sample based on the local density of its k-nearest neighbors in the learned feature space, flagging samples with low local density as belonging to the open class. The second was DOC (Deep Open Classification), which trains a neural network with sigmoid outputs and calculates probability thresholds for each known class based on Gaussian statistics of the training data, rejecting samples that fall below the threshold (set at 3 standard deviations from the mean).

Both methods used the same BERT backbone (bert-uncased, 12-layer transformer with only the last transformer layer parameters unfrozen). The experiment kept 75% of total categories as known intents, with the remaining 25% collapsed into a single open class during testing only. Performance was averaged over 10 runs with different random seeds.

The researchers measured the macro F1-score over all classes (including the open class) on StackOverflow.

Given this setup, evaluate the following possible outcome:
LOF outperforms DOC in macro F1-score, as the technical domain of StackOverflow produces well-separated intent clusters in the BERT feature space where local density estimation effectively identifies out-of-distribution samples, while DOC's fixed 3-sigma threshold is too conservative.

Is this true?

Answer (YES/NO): NO